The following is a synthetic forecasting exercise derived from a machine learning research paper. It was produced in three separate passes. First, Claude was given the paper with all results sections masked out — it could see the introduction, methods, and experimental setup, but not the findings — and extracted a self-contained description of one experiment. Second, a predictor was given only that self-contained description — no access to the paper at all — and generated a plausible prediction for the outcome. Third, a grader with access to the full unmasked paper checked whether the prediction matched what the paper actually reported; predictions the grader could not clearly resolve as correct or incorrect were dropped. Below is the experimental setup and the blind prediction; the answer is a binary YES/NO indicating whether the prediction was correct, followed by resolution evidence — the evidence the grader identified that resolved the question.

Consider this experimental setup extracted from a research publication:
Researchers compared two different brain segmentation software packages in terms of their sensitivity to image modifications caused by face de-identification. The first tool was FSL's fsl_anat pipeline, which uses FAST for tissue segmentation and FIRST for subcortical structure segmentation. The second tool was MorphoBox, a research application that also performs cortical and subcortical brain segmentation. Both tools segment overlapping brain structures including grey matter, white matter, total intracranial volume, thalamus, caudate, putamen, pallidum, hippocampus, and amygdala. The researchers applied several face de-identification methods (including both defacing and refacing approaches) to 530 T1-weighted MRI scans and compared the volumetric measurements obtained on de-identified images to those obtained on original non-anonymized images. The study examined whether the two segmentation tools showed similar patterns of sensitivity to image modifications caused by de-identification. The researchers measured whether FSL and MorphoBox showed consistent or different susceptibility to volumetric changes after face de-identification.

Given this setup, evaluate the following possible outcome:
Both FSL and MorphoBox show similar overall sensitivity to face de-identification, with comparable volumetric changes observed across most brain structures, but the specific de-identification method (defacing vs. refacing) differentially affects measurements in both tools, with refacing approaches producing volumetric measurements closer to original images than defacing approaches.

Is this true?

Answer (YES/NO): NO